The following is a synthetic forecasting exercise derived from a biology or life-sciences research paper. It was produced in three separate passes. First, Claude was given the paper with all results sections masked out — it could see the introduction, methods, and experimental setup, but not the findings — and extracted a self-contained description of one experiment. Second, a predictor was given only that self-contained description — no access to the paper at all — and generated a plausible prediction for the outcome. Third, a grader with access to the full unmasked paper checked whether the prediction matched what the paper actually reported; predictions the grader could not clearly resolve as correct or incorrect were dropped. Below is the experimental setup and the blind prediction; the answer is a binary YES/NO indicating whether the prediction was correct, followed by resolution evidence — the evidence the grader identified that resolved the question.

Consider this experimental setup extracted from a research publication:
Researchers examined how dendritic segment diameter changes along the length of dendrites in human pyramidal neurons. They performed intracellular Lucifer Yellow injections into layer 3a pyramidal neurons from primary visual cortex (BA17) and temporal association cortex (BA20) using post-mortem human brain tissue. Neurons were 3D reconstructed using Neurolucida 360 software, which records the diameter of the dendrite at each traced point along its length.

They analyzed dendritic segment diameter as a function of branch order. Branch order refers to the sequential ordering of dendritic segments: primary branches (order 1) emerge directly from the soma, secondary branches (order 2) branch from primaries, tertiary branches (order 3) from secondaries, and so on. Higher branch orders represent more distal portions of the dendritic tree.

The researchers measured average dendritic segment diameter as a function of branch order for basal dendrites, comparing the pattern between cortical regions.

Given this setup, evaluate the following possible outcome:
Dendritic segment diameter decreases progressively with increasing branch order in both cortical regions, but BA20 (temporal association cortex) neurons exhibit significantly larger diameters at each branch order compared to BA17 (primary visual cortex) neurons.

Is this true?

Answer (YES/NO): NO